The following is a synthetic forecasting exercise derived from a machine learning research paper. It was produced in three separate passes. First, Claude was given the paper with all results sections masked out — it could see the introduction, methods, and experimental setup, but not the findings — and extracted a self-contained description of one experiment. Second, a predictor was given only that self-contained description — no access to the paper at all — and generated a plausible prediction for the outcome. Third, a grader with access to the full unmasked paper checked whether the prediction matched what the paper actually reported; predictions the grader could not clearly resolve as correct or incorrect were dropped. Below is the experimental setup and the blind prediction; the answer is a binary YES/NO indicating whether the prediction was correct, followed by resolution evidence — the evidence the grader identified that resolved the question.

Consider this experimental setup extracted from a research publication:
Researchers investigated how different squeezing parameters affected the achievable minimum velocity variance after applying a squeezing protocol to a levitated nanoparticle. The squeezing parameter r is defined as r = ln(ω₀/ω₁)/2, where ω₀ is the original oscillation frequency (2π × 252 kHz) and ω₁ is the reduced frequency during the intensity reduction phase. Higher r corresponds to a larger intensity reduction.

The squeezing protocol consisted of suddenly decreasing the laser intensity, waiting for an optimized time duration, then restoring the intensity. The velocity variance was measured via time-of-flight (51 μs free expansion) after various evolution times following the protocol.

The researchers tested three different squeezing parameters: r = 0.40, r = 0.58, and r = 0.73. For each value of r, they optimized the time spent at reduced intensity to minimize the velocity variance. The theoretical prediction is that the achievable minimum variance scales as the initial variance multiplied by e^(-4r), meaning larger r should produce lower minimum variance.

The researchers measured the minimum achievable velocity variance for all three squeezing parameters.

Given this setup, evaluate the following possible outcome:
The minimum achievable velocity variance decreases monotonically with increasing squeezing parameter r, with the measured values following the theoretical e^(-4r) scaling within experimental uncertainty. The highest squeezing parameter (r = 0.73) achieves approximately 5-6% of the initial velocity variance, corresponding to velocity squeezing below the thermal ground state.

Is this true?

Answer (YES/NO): NO